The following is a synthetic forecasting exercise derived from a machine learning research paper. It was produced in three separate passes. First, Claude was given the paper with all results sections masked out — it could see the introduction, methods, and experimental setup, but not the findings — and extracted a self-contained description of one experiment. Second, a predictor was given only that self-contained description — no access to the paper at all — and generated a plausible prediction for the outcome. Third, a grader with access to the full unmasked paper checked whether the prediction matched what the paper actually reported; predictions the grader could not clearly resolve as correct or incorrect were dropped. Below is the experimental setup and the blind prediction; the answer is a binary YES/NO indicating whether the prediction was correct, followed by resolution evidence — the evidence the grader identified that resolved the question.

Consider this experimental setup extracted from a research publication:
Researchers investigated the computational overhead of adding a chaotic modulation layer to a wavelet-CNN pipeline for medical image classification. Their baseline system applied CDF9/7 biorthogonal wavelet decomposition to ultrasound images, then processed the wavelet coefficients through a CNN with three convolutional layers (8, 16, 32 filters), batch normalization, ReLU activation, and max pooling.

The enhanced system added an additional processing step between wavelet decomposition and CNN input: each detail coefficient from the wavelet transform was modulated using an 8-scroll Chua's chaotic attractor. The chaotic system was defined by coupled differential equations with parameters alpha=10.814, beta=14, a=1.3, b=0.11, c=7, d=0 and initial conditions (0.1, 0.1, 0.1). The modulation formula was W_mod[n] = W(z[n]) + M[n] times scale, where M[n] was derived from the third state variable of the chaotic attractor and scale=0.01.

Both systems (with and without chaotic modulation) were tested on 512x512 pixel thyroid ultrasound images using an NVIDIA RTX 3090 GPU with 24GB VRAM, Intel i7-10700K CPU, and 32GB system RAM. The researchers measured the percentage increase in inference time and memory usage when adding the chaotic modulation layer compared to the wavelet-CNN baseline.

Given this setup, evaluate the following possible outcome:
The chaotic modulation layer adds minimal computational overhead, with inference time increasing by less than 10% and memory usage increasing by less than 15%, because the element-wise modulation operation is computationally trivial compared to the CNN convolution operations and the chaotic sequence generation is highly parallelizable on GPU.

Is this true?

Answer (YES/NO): NO